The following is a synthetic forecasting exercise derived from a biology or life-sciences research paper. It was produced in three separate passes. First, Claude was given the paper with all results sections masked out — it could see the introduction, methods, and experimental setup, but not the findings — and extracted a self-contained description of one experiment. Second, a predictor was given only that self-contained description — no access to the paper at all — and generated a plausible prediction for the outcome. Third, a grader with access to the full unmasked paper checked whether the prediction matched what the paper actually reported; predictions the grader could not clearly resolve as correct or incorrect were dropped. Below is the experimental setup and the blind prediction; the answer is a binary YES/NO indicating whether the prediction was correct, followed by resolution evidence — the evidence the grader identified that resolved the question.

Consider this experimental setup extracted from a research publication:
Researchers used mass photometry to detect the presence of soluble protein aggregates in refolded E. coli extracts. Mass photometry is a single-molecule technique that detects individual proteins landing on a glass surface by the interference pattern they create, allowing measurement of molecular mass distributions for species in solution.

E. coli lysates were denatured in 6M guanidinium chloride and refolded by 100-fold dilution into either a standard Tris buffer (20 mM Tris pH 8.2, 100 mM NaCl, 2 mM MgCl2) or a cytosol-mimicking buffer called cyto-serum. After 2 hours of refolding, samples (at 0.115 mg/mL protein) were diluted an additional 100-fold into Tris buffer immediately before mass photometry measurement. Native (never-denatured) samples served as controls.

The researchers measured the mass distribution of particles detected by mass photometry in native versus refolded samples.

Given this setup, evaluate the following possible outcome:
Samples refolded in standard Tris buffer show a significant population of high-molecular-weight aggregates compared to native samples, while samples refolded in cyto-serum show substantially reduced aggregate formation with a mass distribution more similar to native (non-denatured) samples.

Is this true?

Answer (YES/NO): NO